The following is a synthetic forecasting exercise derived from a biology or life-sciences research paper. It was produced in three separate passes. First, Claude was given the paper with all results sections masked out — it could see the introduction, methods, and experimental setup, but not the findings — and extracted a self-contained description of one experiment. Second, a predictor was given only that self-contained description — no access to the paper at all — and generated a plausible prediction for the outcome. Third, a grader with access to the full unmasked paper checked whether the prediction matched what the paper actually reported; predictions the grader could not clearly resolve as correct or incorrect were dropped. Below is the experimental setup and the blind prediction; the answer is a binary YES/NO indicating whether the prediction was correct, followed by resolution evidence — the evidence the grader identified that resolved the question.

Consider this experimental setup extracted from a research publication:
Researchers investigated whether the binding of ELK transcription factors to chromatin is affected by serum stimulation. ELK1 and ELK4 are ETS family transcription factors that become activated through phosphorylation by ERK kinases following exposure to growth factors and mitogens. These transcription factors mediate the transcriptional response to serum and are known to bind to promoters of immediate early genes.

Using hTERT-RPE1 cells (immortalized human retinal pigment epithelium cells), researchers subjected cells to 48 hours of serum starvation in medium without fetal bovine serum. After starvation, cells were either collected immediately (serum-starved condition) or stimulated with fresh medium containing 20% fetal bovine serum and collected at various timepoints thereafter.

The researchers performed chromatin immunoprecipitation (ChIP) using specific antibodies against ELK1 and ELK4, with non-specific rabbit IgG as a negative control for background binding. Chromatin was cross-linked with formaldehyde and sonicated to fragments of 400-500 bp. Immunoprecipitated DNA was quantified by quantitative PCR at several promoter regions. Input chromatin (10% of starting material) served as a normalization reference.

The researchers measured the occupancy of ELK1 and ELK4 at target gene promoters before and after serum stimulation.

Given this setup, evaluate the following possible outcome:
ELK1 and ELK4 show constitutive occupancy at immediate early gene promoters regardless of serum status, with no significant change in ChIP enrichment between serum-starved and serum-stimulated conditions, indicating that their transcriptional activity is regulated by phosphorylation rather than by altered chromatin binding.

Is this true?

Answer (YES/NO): NO